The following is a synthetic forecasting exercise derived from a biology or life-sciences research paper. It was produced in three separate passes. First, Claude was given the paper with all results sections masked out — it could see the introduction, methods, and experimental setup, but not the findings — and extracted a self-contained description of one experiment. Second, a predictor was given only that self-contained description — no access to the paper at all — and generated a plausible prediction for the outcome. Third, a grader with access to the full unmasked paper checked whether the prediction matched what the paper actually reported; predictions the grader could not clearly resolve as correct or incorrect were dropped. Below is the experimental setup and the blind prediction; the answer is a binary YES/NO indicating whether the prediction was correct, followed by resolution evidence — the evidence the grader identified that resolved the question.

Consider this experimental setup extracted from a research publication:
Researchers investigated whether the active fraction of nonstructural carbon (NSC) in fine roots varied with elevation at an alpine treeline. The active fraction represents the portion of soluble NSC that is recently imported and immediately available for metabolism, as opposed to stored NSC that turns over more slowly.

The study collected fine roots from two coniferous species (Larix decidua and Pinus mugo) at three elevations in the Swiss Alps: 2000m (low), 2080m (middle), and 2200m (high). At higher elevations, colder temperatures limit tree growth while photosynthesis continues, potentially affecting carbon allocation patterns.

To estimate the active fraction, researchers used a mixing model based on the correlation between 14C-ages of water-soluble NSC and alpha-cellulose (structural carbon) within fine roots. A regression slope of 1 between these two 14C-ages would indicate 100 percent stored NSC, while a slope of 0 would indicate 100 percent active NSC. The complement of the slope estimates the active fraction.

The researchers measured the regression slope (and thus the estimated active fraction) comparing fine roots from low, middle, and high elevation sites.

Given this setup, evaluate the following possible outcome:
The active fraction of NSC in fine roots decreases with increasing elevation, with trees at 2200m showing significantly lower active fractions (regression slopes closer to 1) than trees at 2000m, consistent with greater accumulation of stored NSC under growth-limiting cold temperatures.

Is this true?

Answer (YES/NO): NO